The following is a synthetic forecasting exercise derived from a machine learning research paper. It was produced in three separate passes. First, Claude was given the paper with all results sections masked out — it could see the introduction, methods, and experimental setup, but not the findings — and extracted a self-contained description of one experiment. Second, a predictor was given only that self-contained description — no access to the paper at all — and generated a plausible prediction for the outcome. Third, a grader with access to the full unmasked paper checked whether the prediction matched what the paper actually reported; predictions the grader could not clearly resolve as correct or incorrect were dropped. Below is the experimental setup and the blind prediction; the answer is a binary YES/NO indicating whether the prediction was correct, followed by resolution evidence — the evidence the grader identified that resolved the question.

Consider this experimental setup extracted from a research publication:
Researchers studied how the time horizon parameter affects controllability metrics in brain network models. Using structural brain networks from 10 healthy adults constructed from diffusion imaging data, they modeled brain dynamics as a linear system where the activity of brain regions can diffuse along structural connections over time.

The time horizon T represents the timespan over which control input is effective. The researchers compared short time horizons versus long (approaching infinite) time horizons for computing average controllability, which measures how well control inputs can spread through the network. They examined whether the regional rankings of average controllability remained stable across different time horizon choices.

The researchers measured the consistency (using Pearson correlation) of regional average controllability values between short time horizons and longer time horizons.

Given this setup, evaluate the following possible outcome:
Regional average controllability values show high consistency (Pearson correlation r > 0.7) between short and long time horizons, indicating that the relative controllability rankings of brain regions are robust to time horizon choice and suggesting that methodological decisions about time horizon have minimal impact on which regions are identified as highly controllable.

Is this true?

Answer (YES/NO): NO